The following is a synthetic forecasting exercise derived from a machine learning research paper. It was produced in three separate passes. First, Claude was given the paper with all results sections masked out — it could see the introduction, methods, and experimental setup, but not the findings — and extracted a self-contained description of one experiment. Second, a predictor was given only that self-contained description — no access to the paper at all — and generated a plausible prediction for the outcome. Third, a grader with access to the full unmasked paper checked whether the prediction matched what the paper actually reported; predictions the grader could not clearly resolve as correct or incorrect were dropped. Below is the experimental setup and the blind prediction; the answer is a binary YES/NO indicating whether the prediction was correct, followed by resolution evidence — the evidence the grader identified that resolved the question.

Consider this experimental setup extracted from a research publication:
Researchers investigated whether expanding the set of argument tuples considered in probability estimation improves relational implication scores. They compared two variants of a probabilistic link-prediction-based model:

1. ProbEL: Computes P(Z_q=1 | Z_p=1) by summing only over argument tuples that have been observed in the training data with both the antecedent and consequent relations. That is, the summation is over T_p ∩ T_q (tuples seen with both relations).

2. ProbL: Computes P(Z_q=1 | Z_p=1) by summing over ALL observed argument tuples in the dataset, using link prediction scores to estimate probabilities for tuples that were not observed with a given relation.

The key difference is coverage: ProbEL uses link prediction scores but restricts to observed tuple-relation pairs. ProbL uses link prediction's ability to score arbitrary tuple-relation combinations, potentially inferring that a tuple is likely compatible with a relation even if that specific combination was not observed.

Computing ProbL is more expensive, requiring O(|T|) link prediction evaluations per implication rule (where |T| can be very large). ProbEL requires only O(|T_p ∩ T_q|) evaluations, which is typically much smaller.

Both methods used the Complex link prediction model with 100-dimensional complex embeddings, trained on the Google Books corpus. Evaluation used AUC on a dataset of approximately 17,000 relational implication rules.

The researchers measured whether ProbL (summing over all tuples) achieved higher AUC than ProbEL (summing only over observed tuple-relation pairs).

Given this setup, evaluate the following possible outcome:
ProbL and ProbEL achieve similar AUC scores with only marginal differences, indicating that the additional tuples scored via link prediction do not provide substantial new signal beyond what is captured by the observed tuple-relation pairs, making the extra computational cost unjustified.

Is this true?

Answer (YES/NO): NO